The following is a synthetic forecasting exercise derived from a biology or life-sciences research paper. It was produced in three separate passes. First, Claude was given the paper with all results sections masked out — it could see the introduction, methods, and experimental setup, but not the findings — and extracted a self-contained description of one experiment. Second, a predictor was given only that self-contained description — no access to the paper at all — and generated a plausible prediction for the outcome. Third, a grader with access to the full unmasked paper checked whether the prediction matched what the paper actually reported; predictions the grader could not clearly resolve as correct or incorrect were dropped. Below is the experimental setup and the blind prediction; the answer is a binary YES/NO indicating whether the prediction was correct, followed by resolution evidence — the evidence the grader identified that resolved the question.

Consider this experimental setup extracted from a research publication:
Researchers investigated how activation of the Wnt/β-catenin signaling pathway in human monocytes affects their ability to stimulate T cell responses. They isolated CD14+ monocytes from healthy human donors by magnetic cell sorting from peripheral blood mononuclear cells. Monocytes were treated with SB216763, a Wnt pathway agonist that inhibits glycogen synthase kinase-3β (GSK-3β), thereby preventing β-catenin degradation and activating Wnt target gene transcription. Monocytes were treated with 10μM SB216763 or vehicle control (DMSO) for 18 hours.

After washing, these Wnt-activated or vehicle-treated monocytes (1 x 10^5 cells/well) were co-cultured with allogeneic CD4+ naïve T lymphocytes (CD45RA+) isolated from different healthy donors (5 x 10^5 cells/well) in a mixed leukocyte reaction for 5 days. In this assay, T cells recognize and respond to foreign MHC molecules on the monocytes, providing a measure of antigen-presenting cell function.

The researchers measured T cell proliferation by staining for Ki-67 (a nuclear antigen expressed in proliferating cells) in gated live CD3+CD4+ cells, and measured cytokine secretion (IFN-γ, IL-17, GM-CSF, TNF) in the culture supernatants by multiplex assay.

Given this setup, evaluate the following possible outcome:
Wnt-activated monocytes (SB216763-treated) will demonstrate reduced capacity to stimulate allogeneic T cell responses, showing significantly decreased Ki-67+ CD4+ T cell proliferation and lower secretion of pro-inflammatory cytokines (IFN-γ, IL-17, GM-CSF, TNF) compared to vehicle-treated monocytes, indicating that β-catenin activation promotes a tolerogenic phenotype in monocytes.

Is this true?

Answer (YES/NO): NO